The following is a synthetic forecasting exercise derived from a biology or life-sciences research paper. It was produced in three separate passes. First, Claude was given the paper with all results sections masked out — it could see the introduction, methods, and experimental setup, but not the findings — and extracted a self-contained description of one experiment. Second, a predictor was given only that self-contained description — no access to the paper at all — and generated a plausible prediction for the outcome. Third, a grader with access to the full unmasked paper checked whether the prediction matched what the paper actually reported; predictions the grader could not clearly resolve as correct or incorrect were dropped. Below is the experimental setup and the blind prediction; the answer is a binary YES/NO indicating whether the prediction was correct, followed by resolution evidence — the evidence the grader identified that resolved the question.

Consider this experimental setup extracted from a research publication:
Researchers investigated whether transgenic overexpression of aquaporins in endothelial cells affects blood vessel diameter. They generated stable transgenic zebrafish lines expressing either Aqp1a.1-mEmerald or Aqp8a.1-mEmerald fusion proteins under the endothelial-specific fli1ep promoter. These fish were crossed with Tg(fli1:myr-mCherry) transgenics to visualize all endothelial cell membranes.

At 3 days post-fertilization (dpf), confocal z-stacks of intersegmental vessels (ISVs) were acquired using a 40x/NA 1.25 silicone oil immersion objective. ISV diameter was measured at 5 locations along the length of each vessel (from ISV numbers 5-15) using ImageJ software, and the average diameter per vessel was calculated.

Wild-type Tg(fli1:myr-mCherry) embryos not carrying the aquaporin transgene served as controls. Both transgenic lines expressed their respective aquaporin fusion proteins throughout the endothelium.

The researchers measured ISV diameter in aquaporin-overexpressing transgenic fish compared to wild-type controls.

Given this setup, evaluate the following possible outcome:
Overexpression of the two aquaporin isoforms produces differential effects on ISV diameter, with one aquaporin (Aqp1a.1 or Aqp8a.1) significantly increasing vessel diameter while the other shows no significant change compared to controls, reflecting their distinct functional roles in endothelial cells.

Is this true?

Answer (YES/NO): NO